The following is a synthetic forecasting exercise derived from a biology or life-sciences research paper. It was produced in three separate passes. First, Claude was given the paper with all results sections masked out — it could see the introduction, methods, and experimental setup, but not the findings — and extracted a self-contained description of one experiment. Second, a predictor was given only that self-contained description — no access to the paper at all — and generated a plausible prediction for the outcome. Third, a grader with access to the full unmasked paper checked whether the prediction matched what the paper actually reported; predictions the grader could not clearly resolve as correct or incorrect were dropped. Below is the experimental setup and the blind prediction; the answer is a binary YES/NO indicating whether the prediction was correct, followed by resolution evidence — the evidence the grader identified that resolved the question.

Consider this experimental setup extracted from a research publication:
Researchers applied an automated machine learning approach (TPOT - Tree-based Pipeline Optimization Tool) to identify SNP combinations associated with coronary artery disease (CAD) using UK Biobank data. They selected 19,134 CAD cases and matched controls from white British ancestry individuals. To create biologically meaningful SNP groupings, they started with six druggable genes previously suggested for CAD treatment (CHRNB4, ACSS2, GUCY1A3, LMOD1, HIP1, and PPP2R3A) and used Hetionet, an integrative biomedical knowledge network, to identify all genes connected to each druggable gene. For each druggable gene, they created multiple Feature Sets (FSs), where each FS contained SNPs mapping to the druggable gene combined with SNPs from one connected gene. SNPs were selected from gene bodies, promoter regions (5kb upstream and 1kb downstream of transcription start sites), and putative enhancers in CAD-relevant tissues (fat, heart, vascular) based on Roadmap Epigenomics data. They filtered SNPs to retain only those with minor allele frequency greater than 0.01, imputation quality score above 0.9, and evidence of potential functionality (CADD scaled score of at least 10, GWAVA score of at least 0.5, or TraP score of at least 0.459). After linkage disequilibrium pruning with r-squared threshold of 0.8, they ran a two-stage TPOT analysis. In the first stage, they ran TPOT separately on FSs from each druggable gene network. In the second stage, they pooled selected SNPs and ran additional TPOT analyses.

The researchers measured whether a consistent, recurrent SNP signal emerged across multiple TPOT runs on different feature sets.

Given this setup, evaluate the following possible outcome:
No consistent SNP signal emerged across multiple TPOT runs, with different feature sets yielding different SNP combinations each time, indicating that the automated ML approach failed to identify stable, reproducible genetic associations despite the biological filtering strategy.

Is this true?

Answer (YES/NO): NO